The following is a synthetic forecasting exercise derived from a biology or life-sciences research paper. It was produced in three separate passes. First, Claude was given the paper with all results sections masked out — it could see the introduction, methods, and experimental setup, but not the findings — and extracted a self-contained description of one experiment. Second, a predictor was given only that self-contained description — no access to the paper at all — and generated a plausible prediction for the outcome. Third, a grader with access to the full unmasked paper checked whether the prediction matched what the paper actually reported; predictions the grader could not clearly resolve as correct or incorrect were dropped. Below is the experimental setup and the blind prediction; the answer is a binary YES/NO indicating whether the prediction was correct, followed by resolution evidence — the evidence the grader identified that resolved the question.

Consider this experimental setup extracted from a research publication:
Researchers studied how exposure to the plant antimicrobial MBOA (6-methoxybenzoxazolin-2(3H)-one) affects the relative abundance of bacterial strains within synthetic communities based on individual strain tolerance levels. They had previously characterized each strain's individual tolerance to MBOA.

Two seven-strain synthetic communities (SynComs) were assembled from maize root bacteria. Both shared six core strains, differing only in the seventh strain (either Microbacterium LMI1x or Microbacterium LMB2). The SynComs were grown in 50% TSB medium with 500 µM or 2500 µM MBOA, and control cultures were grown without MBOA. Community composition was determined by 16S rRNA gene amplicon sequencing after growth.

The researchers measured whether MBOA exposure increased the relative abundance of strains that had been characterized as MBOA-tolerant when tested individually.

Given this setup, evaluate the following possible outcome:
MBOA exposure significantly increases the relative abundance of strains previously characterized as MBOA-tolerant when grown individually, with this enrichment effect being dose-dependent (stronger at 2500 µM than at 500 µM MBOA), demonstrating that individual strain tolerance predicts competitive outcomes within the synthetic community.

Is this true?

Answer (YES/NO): NO